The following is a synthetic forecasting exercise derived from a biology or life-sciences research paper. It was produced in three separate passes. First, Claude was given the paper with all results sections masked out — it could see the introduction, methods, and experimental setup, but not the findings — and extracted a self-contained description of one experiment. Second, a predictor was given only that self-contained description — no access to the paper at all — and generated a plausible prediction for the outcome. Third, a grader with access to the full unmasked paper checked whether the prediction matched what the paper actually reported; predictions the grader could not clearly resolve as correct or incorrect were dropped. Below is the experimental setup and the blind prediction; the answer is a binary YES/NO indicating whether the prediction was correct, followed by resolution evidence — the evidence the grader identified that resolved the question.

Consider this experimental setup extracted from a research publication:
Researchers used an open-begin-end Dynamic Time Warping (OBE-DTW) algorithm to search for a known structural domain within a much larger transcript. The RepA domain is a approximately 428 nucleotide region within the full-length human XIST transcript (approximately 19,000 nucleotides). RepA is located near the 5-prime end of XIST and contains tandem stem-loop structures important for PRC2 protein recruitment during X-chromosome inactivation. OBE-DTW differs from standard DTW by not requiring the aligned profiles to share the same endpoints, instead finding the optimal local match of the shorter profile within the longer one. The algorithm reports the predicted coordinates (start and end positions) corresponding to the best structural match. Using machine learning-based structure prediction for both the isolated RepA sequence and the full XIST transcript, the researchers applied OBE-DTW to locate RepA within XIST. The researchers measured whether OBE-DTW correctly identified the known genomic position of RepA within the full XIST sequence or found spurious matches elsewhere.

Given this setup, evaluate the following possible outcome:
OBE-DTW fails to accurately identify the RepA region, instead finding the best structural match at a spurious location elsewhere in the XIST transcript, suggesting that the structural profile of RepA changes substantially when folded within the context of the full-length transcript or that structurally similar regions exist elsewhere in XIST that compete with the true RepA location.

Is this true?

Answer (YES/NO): NO